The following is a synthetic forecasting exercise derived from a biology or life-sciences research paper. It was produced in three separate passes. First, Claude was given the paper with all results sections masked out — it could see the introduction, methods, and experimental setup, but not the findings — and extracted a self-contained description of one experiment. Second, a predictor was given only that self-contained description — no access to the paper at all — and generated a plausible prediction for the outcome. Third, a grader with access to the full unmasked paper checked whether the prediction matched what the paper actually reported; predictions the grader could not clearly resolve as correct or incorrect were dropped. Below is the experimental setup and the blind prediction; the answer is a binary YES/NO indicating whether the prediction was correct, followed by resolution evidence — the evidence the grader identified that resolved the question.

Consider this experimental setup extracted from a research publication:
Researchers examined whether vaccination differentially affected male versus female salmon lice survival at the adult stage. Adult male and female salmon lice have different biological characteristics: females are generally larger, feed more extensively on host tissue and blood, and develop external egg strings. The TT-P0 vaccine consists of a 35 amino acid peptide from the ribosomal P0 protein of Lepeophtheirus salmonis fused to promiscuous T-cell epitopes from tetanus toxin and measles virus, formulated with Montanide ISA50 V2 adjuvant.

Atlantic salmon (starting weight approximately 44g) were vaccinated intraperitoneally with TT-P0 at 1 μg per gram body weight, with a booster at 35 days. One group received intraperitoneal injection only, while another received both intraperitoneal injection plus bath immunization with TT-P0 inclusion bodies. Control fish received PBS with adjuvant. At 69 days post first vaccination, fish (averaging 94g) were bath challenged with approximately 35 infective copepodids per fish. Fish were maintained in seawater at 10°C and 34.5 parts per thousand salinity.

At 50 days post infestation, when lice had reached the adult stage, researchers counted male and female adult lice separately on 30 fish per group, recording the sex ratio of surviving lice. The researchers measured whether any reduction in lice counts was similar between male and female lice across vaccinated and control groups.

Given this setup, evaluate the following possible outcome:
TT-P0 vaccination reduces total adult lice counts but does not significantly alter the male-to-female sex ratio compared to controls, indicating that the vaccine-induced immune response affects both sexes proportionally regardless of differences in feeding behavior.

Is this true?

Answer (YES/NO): NO